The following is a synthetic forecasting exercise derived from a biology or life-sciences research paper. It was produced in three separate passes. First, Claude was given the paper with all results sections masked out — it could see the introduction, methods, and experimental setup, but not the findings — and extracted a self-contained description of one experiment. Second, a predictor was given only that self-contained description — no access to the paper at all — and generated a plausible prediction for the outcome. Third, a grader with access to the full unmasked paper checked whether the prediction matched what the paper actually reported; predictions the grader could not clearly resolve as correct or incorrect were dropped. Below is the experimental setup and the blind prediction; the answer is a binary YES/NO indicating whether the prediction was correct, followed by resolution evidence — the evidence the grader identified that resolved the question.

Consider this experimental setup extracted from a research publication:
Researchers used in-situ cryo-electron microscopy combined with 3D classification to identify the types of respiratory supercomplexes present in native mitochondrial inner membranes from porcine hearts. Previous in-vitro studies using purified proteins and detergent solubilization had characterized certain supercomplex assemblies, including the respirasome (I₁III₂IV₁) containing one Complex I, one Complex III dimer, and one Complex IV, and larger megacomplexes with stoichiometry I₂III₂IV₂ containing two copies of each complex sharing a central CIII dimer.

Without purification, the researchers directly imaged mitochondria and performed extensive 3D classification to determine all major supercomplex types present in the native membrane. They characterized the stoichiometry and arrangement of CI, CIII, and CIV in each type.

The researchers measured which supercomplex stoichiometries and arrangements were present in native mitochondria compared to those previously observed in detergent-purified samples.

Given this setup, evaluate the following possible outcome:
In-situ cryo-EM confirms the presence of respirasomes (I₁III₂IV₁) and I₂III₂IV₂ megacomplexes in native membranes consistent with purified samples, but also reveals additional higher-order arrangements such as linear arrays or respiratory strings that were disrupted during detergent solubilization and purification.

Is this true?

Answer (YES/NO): NO